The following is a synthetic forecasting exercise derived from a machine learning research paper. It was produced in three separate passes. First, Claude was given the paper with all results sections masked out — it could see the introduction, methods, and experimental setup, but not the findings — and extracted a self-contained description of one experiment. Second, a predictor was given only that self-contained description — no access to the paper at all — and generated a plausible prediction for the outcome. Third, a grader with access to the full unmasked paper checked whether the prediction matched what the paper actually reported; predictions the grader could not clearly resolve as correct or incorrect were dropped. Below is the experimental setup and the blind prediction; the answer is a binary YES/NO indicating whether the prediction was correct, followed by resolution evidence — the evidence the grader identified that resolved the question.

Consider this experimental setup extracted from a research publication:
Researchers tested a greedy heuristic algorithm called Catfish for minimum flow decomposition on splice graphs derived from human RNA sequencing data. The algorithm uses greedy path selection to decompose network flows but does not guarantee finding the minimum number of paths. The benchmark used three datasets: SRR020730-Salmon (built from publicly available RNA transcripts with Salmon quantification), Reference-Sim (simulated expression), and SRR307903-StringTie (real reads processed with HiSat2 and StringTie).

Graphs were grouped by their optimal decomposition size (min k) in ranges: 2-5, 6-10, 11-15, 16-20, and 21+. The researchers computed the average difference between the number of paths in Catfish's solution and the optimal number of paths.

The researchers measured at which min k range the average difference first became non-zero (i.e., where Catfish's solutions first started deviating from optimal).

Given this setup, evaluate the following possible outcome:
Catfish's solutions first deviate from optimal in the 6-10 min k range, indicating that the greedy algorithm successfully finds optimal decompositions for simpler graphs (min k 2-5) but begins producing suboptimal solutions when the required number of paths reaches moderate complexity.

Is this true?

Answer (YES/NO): NO